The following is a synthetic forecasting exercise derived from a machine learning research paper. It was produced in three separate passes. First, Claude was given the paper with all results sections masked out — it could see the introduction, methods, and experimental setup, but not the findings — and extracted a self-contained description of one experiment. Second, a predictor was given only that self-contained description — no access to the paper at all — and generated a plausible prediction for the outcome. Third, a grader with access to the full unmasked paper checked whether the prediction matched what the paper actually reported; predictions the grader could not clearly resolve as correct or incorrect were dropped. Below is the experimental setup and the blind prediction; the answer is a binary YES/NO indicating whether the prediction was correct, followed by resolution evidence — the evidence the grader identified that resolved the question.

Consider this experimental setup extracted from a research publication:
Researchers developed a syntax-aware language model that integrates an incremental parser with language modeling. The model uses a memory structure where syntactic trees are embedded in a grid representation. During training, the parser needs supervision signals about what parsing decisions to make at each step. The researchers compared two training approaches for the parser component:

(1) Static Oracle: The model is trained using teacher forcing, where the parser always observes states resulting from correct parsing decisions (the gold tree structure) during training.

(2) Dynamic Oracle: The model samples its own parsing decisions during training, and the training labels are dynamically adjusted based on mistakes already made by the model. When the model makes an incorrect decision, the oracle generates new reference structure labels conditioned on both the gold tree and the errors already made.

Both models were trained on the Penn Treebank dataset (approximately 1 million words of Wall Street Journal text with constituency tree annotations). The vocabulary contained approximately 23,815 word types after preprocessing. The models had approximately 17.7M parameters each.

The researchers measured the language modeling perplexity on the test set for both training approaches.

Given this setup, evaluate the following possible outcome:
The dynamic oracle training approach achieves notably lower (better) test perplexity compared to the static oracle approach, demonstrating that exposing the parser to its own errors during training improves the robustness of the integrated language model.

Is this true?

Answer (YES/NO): YES